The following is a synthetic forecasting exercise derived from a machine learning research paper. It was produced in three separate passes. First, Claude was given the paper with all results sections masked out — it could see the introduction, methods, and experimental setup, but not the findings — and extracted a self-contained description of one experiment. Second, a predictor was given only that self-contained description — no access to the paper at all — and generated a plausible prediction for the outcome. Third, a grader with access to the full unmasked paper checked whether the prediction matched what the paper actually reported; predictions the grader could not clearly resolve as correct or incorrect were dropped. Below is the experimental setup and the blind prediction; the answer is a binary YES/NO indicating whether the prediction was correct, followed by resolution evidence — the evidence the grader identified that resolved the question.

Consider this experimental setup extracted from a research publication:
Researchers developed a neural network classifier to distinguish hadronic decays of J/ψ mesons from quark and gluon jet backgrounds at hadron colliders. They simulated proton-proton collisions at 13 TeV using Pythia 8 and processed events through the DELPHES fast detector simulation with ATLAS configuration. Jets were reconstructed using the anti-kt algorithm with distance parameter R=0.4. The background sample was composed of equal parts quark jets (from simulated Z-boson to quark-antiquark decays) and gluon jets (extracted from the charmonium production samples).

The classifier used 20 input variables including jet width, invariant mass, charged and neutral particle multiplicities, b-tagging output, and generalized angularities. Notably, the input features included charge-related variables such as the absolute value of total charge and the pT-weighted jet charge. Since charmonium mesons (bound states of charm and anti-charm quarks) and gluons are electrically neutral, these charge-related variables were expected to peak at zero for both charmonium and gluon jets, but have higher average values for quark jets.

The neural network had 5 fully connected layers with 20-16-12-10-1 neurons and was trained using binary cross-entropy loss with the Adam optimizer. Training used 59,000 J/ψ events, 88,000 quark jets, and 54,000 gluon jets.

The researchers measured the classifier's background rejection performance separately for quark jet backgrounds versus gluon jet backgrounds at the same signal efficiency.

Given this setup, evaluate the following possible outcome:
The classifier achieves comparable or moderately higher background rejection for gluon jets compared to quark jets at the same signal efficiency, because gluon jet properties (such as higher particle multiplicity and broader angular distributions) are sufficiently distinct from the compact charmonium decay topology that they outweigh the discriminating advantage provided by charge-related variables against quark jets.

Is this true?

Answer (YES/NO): NO